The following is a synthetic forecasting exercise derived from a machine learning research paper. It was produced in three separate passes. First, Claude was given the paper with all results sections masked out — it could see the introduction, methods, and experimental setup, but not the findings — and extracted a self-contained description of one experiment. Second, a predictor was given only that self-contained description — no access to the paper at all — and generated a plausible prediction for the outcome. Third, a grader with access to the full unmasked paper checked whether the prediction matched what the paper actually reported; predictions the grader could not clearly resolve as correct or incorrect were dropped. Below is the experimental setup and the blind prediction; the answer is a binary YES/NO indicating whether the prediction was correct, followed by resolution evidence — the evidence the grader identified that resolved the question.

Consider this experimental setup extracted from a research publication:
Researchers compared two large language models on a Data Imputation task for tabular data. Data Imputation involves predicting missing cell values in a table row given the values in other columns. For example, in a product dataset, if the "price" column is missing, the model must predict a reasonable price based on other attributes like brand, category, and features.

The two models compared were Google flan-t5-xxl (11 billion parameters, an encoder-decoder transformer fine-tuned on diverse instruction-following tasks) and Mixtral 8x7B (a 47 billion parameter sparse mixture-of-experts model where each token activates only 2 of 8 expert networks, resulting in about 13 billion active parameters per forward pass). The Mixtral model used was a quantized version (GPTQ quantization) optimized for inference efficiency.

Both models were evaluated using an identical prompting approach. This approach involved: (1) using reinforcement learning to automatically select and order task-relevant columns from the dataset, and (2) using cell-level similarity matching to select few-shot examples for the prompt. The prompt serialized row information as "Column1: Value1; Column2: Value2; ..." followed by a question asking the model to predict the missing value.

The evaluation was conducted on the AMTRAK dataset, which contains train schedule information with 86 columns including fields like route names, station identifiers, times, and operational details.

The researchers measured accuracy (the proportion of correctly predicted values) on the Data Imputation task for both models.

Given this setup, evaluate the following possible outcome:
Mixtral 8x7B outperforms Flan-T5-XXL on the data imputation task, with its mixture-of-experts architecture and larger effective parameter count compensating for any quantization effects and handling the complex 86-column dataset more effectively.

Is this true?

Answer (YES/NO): NO